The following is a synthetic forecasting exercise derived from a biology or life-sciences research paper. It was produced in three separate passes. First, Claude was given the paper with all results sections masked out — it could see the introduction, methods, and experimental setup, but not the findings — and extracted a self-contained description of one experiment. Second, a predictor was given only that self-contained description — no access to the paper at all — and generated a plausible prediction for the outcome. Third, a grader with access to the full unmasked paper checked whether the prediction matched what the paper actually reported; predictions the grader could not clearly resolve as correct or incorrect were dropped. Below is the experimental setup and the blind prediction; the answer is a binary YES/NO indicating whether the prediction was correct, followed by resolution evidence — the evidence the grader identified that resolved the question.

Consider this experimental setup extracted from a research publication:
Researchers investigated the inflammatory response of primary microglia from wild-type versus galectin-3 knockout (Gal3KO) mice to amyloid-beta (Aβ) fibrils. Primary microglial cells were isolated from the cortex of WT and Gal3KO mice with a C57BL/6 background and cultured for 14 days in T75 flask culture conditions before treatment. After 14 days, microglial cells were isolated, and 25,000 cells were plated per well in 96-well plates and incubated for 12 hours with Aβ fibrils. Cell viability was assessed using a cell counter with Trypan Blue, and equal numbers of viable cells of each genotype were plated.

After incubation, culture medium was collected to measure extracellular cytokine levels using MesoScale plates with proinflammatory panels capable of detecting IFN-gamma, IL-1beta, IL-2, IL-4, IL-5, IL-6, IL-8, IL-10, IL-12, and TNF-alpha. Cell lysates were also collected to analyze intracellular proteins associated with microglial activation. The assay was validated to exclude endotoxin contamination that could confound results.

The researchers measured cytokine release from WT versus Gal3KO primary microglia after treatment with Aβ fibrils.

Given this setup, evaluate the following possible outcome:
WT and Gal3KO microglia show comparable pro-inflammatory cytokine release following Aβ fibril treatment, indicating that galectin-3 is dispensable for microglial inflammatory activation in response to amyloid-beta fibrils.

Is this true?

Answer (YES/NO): NO